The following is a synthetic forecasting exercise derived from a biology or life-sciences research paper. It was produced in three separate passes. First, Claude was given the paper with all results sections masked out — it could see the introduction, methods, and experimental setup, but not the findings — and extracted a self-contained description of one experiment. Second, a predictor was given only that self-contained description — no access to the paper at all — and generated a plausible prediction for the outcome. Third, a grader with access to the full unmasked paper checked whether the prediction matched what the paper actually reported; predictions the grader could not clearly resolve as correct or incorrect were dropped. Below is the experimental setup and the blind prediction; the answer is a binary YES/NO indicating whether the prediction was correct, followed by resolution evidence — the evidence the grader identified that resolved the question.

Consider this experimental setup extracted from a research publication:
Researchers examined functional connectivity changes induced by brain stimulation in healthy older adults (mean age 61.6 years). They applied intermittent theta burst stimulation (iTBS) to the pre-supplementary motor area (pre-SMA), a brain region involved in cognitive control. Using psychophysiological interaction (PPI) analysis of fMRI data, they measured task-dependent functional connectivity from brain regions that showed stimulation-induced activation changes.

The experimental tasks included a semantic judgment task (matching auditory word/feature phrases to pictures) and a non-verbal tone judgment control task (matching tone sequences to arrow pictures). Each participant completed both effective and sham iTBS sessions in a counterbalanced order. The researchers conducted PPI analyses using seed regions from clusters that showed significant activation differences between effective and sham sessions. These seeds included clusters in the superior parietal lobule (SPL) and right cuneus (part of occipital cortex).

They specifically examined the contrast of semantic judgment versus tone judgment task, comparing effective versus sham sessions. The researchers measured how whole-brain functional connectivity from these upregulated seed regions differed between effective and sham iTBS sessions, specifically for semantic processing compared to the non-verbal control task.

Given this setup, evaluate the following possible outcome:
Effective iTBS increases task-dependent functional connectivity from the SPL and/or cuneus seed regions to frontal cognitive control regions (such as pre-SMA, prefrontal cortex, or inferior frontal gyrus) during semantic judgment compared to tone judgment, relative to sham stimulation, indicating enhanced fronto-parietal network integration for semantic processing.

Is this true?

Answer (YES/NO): NO